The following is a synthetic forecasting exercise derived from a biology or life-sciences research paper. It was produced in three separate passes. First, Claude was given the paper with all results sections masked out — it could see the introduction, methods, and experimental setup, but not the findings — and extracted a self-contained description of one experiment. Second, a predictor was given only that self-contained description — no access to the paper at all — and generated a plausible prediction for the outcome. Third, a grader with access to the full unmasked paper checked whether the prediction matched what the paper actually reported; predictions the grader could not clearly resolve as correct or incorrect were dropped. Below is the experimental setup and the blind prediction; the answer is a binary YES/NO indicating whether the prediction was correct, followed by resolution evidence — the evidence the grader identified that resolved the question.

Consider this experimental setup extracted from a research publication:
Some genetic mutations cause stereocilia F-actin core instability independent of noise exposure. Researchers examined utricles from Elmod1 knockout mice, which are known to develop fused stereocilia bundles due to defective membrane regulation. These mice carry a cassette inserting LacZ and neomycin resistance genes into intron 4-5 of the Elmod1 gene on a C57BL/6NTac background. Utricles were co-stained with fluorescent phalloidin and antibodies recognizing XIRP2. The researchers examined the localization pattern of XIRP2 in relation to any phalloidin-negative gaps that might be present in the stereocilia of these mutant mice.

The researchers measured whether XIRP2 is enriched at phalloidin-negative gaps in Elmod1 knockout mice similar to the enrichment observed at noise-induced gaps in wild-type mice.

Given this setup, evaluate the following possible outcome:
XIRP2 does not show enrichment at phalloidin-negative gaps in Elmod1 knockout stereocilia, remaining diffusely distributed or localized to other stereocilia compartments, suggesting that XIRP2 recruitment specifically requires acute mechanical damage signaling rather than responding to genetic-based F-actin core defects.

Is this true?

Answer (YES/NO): NO